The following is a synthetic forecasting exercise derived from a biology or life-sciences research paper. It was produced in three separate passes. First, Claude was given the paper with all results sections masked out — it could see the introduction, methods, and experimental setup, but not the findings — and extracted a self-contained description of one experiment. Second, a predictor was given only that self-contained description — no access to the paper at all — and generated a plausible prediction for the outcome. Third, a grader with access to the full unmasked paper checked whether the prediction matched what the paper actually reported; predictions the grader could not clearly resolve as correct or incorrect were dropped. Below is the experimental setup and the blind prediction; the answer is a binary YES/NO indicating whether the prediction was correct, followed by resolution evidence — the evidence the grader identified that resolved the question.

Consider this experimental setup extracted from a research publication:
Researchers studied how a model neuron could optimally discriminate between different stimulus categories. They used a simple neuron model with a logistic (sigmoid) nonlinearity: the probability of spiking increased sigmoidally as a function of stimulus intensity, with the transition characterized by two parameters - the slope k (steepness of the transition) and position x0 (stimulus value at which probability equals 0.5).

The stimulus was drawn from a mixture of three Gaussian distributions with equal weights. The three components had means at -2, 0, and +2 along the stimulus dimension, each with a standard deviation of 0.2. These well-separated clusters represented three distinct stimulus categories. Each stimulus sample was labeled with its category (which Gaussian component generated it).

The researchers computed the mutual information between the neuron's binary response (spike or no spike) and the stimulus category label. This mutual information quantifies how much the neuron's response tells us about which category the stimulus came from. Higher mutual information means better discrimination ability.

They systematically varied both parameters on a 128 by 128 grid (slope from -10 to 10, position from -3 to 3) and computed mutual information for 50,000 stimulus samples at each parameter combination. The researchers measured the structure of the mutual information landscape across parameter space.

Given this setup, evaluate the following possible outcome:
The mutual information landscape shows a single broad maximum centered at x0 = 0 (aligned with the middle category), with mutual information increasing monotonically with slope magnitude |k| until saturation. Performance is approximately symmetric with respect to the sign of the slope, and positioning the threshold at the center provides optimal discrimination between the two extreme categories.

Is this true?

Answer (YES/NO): NO